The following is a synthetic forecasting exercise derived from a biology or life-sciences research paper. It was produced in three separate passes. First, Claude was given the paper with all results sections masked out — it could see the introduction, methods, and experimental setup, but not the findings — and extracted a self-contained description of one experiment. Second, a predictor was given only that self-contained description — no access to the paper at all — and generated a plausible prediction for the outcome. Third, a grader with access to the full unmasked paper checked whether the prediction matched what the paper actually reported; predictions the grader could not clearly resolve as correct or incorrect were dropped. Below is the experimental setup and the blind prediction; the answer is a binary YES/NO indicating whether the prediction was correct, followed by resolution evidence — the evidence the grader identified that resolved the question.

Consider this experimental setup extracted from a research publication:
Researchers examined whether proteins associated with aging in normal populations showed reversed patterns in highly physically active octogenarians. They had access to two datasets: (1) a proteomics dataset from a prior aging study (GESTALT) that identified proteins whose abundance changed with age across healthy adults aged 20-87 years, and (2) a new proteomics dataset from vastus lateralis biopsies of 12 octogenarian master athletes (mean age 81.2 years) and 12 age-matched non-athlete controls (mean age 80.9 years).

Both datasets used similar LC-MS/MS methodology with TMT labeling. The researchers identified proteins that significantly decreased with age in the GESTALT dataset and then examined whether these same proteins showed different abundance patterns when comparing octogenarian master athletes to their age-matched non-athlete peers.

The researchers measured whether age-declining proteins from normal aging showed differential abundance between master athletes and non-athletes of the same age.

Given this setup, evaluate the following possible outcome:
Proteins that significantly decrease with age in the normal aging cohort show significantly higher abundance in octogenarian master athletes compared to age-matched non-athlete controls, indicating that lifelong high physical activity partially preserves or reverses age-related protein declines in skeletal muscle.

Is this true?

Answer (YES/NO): YES